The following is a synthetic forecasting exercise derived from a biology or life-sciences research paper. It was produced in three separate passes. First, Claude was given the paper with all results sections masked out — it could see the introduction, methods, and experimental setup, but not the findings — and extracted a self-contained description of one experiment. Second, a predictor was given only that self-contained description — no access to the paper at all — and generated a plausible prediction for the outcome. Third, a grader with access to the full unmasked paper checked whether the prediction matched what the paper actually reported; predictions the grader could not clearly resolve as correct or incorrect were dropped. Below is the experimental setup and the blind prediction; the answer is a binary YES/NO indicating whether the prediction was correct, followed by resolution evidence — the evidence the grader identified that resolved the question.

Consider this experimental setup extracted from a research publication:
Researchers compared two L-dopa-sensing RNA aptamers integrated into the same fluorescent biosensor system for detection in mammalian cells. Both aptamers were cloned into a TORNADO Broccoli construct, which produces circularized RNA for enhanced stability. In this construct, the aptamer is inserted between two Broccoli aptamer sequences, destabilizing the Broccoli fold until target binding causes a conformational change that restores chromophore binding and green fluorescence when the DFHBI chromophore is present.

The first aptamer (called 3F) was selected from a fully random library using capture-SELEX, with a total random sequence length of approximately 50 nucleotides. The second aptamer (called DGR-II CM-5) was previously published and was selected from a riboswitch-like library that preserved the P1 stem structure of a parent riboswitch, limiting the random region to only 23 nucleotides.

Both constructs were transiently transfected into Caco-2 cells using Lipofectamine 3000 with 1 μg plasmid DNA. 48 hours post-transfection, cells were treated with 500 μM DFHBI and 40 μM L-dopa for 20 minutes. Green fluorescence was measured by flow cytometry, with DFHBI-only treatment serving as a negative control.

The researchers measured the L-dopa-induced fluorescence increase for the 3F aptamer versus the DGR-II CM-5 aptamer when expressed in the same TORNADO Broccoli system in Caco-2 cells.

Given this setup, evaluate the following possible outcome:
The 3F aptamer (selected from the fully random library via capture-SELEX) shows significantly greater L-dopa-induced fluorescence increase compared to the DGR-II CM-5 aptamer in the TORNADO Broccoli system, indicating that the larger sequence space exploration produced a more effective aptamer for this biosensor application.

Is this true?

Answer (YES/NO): NO